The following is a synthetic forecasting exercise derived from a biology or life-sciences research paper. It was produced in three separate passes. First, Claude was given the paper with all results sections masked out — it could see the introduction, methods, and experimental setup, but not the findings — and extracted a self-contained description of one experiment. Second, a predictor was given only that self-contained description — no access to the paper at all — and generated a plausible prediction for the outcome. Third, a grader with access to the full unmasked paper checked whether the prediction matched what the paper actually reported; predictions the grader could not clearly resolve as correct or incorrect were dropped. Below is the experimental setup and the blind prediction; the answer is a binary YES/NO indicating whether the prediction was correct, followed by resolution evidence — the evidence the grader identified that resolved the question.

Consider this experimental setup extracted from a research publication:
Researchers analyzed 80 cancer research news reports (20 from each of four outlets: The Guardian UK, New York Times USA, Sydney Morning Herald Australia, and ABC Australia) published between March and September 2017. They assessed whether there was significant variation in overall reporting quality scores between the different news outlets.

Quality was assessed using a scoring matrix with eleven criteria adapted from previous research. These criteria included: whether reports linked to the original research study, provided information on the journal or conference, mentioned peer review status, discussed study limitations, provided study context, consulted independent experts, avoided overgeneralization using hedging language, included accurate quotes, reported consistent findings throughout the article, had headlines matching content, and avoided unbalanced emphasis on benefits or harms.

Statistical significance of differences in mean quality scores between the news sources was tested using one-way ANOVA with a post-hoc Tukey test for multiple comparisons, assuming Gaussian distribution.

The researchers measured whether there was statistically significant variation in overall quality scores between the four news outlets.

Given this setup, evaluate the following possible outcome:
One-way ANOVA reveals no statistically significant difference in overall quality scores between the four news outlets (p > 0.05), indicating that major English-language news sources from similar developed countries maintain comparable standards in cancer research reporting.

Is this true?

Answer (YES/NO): NO